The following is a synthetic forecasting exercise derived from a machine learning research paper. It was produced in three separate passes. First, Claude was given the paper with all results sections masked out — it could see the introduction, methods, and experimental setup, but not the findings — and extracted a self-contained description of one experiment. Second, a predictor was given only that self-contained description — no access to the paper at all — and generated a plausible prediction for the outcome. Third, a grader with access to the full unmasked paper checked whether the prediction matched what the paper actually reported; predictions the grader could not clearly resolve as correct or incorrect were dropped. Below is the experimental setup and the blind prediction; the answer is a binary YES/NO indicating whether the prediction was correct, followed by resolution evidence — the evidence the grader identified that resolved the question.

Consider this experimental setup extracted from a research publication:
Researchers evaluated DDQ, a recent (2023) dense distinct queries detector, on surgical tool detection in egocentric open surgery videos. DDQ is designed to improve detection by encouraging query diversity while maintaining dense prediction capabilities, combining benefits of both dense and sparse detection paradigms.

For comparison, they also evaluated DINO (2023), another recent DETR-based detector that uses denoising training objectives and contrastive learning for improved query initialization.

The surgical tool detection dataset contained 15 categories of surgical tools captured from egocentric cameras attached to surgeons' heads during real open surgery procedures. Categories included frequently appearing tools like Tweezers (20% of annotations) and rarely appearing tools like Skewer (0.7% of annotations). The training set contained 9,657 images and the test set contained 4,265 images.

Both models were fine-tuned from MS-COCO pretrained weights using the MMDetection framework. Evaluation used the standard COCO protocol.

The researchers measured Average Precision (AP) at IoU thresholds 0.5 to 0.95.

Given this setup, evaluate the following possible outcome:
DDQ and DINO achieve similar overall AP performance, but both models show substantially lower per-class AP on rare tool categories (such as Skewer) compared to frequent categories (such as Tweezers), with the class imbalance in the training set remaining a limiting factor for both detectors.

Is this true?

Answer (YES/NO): NO